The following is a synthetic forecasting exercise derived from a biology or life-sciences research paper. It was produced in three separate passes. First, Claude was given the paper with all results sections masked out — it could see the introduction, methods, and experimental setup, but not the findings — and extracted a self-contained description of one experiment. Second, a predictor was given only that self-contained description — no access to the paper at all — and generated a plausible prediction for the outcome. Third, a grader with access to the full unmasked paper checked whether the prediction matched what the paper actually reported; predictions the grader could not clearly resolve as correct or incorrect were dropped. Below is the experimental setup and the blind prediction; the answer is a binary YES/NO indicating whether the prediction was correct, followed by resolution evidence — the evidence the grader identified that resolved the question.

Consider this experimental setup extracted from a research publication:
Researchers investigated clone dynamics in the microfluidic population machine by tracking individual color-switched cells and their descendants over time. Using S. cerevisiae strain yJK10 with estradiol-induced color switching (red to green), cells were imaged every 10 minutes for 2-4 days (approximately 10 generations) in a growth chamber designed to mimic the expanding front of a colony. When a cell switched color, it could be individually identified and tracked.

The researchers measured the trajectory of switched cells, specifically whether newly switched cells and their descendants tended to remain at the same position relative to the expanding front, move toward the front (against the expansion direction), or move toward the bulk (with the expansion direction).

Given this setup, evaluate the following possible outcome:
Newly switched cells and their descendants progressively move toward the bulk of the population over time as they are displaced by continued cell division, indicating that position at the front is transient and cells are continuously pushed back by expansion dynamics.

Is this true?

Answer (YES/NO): YES